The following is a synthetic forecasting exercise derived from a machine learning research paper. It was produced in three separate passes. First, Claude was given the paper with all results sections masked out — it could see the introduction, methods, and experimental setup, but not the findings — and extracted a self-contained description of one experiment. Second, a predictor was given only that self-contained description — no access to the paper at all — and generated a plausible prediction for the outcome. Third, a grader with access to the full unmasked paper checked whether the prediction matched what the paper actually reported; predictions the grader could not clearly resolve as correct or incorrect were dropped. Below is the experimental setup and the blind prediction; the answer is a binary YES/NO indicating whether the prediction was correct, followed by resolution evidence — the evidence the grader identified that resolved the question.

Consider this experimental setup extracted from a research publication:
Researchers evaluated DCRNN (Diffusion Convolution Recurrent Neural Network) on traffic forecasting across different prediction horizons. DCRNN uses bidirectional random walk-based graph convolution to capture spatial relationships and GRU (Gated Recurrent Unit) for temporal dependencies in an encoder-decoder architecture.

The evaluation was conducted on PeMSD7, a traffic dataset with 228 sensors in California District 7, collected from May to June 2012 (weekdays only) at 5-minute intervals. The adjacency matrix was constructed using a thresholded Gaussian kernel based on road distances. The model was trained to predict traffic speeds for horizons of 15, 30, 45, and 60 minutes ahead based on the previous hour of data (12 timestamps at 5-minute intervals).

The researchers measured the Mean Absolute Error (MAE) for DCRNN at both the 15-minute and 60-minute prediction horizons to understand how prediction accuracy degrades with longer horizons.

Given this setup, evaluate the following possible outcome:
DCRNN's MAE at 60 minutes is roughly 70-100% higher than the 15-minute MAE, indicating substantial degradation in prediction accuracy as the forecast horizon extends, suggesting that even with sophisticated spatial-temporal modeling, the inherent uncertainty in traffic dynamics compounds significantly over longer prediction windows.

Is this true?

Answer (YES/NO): YES